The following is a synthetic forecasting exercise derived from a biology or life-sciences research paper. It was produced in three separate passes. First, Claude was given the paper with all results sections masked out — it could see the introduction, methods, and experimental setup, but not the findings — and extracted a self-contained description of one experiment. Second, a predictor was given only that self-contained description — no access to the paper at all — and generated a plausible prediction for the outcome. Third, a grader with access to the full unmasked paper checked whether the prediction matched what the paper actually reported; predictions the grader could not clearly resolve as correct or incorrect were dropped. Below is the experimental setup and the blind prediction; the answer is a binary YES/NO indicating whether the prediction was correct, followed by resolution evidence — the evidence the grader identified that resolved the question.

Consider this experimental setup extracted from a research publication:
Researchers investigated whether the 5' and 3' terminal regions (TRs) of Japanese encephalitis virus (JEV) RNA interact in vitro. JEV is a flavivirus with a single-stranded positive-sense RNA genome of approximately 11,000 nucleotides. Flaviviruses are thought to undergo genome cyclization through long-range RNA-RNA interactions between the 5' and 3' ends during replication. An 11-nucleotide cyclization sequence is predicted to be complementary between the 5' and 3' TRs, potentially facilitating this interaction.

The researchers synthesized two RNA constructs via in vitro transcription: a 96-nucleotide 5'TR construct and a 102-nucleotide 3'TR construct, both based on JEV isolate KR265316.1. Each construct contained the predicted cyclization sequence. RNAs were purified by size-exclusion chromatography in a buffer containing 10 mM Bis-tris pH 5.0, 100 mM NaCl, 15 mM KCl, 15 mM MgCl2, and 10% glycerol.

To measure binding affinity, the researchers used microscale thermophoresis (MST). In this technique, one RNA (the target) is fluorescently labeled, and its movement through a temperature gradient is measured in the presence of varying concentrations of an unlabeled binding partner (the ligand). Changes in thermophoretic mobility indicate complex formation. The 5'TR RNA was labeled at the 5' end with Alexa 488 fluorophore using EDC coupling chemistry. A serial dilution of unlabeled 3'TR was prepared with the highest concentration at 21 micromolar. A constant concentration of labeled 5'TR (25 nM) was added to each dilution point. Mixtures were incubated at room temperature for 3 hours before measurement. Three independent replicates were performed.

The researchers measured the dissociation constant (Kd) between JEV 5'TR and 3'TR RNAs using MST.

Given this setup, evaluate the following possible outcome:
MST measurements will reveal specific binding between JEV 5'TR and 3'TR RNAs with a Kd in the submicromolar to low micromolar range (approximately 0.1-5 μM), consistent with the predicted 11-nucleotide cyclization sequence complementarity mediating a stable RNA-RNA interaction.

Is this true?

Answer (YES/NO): NO